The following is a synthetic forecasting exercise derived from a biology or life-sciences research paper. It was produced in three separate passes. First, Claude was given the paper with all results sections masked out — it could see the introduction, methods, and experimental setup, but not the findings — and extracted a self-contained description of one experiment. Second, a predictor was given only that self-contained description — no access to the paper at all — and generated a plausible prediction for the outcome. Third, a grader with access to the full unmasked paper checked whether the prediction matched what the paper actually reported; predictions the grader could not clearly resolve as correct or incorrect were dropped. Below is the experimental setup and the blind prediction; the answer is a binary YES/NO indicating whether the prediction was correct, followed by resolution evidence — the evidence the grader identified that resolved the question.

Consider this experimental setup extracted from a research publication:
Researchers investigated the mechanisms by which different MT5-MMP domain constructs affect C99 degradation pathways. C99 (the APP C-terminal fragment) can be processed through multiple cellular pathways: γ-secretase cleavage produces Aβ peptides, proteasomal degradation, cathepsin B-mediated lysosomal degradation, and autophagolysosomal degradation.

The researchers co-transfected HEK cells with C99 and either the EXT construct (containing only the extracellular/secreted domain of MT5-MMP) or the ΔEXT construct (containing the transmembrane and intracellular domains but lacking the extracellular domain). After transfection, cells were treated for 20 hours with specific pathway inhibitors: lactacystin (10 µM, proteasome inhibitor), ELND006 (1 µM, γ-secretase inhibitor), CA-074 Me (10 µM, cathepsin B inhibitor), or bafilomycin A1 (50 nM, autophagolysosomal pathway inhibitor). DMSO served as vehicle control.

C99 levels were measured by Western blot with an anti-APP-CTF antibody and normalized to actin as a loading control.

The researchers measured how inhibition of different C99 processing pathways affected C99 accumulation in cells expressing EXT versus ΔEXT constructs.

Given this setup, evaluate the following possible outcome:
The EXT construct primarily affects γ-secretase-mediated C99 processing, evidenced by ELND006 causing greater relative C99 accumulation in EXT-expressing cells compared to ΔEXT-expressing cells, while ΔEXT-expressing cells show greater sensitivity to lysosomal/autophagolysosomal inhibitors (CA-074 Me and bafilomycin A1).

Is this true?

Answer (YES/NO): NO